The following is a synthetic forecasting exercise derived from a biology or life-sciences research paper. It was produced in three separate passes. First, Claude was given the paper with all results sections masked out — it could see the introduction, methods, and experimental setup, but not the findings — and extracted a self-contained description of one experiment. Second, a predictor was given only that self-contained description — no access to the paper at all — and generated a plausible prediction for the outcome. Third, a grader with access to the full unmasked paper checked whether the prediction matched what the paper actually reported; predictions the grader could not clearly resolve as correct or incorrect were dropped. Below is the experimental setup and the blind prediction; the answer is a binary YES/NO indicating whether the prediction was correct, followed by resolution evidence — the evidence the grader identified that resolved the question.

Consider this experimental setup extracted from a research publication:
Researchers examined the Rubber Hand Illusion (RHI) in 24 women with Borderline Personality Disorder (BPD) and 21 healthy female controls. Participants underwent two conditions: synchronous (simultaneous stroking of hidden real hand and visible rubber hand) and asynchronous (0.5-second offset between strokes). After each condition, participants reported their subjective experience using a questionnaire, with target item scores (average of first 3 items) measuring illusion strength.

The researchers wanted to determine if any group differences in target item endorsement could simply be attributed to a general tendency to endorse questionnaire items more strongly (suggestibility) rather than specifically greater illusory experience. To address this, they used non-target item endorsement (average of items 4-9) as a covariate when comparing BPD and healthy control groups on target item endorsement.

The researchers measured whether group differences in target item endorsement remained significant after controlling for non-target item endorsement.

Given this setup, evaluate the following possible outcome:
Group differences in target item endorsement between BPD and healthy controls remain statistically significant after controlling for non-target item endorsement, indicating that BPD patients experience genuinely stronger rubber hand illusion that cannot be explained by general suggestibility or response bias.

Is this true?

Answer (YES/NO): YES